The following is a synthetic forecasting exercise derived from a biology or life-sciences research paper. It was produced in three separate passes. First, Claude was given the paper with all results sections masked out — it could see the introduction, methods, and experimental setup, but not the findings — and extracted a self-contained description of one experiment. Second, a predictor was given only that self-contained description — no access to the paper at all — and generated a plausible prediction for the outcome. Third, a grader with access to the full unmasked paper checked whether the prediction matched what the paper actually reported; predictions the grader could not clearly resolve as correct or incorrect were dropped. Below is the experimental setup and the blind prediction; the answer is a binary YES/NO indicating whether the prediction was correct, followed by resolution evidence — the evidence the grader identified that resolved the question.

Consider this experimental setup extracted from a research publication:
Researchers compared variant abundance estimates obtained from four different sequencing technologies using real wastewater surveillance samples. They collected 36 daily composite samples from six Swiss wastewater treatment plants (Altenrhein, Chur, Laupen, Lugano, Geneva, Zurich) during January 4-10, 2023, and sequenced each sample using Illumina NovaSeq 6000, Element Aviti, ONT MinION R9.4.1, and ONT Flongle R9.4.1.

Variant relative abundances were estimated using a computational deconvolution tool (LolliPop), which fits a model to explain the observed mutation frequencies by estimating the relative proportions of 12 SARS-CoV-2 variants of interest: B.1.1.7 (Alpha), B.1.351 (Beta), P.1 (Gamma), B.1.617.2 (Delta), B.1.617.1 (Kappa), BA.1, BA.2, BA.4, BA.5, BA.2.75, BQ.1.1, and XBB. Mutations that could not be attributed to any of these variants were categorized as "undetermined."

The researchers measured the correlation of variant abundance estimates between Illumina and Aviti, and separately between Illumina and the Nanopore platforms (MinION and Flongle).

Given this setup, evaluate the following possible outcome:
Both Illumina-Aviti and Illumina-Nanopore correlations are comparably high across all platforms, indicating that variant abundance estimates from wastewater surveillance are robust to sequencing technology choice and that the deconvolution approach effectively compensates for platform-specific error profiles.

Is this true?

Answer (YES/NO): NO